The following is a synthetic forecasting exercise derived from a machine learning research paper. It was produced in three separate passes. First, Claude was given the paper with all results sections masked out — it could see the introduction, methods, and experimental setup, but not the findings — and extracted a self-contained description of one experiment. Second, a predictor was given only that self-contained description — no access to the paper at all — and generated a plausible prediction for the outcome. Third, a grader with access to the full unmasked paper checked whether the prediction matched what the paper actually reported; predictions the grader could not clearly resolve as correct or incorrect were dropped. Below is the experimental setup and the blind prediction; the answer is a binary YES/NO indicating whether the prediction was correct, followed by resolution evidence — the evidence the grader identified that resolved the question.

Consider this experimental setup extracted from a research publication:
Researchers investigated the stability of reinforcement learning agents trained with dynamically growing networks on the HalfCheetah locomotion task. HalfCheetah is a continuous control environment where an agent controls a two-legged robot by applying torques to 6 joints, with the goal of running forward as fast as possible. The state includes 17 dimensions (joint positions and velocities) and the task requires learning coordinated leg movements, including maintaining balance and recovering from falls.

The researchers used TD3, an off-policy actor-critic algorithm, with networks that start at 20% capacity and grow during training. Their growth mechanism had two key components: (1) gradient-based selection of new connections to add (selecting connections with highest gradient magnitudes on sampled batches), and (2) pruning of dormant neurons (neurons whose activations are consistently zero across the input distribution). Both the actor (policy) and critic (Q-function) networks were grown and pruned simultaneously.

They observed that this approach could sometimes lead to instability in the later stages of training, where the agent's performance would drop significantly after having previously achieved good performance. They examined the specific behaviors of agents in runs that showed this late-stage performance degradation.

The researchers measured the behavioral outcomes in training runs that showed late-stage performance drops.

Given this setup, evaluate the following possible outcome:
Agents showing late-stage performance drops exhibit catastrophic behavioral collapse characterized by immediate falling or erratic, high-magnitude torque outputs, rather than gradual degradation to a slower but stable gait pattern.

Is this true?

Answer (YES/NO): NO